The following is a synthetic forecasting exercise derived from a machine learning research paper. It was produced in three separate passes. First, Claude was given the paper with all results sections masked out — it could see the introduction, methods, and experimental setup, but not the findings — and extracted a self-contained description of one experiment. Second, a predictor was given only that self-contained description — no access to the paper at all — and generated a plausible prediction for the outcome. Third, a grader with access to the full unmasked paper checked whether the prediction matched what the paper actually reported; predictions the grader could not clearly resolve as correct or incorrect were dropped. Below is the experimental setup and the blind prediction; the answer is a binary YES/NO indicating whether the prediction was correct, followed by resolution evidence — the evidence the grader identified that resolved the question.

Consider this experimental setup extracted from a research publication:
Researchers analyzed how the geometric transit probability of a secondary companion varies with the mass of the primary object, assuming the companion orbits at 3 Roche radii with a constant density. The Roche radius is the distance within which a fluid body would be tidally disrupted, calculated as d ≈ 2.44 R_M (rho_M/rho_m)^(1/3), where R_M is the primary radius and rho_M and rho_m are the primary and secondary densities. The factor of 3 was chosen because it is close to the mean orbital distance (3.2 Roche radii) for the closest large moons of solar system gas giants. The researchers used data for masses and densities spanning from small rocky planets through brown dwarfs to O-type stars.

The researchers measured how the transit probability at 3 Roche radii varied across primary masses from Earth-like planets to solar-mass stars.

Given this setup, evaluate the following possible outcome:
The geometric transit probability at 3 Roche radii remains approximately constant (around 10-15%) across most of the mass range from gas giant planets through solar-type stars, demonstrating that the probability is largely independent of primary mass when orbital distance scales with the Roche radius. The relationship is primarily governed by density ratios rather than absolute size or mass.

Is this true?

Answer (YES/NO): NO